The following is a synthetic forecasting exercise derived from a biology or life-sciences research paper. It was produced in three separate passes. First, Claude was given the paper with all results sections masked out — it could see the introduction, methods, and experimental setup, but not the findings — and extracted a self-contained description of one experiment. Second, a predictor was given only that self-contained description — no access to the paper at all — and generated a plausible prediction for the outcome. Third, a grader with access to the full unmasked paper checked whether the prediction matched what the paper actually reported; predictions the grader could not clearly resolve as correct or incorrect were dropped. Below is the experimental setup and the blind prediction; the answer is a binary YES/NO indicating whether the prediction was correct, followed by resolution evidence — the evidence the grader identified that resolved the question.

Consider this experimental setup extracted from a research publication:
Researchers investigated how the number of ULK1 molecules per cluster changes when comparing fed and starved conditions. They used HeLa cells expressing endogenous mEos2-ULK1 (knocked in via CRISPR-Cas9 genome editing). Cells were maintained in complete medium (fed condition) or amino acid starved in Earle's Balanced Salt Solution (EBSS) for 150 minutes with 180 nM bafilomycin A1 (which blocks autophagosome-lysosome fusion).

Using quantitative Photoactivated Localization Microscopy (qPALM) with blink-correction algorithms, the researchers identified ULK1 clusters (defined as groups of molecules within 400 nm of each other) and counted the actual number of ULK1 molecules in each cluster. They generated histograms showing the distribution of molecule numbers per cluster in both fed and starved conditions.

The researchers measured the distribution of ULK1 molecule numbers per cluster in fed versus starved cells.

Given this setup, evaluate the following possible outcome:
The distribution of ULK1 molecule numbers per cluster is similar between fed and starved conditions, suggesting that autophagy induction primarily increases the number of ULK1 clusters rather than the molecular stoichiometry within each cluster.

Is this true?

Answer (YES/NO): NO